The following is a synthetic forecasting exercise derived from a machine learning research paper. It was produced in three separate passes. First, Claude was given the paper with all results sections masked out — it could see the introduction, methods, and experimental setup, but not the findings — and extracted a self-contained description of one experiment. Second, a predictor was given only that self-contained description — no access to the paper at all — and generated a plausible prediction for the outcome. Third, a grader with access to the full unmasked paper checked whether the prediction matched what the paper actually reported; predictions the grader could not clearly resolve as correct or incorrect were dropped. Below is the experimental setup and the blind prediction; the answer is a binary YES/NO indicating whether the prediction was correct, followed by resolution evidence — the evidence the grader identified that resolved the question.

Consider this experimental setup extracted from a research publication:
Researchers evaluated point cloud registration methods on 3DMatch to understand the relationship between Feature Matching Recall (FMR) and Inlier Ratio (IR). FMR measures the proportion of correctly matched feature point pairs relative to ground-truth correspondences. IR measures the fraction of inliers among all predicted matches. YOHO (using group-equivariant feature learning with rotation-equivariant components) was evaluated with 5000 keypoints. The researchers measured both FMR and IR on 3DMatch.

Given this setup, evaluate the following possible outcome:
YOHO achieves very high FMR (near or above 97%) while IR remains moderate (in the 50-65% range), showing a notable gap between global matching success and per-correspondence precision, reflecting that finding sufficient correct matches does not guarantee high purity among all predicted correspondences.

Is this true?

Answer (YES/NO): YES